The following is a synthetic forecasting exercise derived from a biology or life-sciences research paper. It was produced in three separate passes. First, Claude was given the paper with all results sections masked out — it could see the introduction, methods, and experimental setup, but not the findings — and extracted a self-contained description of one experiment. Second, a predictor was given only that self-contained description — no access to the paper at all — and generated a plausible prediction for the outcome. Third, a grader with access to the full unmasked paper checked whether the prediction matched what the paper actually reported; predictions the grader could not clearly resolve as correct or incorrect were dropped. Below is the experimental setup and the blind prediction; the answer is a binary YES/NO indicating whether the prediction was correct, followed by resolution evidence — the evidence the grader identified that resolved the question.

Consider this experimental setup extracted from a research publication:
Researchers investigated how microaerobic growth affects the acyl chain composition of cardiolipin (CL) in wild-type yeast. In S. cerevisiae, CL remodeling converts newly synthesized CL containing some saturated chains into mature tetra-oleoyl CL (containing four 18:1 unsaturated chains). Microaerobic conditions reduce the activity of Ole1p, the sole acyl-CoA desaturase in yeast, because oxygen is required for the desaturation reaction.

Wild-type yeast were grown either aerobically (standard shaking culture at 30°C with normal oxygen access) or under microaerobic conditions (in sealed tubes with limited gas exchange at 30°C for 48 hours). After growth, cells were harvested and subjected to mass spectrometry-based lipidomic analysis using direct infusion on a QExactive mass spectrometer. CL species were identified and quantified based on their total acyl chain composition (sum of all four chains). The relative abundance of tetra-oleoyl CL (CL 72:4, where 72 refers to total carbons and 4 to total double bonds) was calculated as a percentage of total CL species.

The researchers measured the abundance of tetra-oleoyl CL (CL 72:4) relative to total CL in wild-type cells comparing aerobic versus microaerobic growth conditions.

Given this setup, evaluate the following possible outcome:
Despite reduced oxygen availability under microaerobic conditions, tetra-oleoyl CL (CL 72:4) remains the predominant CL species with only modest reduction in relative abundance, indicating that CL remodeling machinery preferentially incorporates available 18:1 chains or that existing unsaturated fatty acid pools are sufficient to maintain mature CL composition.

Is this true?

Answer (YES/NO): NO